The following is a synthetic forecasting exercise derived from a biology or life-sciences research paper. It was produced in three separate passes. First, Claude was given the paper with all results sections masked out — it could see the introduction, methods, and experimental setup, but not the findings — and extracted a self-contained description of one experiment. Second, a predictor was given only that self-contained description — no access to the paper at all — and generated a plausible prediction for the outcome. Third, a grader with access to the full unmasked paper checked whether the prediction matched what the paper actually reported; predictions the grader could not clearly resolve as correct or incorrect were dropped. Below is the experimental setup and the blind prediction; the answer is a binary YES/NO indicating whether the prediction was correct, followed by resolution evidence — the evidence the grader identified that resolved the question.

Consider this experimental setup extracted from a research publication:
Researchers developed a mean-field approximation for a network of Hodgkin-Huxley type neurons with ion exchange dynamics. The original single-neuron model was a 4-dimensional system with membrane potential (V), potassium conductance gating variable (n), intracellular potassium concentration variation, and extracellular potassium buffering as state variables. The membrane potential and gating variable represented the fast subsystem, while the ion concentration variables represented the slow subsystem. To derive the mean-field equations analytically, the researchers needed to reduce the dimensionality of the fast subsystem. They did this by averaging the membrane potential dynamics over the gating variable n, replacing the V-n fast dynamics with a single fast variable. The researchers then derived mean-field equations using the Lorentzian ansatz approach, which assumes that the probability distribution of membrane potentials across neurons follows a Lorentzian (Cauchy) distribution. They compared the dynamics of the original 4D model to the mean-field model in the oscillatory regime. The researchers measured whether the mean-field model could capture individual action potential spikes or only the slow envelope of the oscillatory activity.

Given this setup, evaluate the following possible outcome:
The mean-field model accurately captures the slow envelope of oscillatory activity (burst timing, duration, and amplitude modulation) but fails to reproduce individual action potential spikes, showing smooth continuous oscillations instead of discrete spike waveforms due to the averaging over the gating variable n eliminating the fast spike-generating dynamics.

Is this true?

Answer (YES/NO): YES